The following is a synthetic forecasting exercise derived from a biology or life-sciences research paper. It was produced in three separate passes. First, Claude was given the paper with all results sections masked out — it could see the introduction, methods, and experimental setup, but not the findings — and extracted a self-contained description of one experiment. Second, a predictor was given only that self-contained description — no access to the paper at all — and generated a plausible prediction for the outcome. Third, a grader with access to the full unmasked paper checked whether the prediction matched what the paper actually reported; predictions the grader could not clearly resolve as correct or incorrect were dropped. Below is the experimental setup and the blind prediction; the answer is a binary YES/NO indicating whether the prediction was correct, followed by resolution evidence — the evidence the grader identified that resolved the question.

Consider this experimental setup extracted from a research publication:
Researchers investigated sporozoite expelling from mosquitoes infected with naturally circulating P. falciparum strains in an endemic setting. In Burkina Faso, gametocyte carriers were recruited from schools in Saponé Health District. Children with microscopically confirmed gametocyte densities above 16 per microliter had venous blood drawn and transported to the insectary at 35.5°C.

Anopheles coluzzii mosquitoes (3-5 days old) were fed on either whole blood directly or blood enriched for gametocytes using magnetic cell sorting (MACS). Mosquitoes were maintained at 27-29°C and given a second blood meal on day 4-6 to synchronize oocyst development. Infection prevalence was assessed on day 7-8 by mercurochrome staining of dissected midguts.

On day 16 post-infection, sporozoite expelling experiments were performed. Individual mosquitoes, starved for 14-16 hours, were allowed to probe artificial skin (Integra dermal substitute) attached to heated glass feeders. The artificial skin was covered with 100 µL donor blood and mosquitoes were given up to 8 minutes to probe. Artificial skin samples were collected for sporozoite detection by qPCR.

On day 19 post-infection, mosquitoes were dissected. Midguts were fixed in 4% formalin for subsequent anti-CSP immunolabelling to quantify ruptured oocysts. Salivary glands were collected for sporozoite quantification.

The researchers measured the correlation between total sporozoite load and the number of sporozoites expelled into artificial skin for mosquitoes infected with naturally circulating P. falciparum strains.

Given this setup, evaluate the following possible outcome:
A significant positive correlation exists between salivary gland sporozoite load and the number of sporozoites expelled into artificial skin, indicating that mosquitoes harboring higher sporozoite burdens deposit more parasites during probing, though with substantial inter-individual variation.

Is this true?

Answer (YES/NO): YES